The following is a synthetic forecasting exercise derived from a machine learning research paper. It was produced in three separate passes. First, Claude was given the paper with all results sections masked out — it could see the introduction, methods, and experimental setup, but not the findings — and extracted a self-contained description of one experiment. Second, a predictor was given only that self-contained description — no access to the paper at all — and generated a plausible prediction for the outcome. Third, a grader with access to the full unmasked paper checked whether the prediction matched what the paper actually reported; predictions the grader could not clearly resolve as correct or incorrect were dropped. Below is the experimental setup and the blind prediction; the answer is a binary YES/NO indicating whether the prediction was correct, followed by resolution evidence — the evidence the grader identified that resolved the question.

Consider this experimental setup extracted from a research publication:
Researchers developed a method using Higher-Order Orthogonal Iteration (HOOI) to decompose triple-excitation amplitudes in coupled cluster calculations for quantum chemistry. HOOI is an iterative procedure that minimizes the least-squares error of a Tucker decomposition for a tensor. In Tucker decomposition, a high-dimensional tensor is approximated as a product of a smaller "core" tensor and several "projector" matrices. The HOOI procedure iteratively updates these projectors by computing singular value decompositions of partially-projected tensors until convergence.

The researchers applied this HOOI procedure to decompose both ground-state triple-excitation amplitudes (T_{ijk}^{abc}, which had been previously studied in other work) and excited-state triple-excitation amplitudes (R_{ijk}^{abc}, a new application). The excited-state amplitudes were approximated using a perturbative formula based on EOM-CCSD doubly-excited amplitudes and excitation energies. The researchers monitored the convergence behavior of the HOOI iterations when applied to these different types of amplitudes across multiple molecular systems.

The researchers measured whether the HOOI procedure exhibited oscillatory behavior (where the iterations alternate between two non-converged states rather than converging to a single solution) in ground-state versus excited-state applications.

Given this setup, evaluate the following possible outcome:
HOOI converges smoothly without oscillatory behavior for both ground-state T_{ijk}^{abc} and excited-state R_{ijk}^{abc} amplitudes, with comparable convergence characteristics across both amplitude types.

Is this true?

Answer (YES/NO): NO